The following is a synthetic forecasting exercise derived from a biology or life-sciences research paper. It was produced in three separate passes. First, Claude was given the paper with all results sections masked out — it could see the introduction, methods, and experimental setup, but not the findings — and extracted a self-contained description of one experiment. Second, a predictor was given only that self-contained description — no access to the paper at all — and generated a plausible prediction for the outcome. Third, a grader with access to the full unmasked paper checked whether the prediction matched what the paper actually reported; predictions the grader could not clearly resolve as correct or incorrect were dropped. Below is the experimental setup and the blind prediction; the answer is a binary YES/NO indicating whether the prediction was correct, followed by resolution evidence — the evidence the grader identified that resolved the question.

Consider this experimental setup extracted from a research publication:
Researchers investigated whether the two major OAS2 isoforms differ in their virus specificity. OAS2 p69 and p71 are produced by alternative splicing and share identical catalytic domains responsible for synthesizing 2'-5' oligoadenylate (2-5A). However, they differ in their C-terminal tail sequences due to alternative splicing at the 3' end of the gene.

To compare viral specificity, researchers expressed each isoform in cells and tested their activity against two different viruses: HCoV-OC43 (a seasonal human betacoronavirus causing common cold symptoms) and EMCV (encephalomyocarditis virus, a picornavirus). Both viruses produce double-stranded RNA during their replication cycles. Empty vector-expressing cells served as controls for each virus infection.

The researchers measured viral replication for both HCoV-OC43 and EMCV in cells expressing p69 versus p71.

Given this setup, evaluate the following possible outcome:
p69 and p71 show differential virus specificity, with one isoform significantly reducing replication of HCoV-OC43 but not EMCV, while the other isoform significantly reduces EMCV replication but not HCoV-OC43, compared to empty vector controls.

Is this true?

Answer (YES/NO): YES